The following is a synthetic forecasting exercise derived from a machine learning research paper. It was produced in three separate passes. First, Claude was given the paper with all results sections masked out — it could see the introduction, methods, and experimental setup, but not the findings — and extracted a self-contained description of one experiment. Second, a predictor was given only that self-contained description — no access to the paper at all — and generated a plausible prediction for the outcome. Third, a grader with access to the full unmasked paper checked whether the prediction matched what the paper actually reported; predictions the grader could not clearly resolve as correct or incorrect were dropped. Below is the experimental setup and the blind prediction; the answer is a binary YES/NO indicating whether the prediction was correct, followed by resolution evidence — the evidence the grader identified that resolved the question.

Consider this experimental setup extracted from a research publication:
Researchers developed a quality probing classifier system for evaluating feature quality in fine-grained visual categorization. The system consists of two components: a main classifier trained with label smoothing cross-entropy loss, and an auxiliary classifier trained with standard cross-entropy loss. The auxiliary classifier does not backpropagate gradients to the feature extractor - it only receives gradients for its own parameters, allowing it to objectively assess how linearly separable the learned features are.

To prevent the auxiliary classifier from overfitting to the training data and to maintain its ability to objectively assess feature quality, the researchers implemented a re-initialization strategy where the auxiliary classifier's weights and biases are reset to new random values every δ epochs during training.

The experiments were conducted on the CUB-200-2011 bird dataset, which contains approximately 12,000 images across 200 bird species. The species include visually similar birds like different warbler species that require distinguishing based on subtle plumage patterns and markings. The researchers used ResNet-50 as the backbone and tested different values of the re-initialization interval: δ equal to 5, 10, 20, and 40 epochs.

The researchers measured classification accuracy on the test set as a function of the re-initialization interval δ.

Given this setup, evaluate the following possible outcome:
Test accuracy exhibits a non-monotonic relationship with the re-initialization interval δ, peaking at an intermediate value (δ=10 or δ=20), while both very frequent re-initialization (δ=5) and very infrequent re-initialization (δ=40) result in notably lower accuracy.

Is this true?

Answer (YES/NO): NO